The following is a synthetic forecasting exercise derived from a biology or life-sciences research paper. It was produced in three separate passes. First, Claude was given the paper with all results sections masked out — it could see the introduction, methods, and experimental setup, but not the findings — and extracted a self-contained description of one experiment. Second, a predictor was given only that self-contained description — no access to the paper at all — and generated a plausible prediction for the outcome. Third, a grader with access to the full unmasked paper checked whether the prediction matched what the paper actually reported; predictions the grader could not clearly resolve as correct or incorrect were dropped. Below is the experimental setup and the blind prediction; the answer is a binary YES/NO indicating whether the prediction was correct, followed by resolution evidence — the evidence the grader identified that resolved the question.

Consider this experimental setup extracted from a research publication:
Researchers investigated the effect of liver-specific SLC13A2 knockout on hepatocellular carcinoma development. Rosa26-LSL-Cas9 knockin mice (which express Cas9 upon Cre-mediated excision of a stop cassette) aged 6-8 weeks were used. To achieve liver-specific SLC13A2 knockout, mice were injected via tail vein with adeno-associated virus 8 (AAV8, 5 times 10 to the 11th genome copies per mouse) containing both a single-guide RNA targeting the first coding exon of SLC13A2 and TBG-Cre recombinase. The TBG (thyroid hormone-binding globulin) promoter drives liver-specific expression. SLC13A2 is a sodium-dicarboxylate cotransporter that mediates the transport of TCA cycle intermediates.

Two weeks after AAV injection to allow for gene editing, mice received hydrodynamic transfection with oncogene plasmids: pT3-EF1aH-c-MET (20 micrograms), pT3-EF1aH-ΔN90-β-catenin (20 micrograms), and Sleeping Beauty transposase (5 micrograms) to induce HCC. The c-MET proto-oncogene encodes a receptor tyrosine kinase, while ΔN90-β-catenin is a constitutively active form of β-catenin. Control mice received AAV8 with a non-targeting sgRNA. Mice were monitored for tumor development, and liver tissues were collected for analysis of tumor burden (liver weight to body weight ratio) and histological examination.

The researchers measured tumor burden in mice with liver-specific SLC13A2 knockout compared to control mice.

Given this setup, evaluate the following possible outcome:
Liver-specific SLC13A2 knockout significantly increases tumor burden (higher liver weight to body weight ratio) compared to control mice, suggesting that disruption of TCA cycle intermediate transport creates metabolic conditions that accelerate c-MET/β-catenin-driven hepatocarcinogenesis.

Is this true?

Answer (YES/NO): YES